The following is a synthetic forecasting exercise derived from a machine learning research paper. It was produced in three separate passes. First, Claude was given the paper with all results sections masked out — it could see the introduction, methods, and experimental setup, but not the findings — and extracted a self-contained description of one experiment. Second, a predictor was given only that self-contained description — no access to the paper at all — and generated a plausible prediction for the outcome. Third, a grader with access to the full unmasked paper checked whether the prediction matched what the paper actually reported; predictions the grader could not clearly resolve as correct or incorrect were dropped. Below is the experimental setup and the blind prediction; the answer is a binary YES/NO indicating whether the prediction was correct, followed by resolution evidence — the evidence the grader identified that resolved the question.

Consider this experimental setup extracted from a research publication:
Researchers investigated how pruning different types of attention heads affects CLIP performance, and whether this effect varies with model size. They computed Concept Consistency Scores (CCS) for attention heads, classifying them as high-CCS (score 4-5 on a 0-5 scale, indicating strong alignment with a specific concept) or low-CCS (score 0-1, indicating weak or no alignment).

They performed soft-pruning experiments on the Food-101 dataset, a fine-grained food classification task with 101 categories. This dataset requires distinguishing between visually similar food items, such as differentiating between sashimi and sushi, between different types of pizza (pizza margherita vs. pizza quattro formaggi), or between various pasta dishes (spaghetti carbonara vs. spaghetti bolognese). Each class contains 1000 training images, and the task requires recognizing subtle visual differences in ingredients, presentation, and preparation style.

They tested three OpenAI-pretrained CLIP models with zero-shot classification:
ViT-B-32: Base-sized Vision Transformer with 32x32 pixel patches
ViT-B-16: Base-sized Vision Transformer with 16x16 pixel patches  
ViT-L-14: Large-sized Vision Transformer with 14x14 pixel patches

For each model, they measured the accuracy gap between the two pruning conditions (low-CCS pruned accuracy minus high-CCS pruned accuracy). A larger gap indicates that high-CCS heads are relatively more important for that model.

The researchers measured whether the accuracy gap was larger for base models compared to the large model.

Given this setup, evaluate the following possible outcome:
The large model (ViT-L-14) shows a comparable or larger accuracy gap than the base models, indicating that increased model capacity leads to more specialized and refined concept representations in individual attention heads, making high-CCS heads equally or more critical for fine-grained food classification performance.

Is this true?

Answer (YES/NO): NO